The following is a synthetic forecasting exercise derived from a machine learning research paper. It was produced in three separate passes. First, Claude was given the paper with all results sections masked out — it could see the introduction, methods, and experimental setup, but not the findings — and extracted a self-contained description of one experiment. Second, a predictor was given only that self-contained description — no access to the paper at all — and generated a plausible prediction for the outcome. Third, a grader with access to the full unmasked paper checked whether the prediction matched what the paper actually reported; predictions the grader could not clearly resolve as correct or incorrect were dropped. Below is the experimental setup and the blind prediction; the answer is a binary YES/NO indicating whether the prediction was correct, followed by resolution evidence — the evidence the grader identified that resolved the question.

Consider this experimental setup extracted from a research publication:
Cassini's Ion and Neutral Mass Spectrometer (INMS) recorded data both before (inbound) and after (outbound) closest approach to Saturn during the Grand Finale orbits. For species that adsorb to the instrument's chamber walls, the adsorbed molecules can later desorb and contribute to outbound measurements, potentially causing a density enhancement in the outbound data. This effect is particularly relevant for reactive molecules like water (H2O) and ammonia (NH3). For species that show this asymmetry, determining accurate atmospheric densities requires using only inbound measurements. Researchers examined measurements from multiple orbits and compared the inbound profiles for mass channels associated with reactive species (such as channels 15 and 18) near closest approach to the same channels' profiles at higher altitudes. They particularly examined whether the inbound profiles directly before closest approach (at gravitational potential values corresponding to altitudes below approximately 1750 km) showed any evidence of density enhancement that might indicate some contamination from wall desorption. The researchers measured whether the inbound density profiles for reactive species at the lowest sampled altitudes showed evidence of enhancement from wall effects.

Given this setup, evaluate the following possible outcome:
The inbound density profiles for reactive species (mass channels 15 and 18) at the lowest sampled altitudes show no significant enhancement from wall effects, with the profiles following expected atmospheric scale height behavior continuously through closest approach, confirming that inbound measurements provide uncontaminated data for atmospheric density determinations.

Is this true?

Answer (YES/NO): NO